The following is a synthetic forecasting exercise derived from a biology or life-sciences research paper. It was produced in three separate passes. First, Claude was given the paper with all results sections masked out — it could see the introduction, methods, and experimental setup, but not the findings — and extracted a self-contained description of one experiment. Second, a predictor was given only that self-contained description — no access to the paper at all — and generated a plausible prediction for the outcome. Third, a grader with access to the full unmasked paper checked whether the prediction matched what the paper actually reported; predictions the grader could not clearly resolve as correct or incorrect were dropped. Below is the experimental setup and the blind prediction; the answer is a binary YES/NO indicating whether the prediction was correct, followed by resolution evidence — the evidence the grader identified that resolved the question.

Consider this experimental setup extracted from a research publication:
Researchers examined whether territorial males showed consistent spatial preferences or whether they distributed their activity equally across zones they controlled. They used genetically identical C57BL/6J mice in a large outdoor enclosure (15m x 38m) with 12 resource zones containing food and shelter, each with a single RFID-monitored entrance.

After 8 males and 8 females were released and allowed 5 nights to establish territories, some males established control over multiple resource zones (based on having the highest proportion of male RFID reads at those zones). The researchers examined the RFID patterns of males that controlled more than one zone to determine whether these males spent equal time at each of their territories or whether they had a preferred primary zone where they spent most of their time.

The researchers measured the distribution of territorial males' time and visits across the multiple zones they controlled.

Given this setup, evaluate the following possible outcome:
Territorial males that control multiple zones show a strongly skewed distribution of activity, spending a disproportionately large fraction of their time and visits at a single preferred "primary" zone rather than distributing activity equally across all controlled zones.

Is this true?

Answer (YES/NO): YES